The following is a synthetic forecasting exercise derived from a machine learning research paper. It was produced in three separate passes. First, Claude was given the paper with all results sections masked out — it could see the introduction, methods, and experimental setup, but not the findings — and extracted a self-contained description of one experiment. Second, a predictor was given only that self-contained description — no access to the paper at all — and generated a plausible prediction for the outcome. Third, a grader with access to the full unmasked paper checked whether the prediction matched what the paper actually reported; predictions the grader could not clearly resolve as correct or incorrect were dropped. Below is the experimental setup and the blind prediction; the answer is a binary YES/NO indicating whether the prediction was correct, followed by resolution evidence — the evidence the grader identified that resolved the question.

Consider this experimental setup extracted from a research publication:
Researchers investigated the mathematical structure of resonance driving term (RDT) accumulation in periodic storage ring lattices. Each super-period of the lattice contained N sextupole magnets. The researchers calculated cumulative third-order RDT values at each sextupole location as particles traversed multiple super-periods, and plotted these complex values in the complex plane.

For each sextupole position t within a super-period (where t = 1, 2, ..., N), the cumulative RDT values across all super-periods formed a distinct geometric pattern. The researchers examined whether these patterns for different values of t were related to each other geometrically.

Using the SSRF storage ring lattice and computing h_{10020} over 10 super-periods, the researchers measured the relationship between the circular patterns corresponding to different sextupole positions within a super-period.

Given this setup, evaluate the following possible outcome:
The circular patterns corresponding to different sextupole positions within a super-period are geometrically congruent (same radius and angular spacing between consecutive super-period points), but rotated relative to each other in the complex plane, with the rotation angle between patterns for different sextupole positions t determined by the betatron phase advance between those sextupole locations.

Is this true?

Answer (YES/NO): NO